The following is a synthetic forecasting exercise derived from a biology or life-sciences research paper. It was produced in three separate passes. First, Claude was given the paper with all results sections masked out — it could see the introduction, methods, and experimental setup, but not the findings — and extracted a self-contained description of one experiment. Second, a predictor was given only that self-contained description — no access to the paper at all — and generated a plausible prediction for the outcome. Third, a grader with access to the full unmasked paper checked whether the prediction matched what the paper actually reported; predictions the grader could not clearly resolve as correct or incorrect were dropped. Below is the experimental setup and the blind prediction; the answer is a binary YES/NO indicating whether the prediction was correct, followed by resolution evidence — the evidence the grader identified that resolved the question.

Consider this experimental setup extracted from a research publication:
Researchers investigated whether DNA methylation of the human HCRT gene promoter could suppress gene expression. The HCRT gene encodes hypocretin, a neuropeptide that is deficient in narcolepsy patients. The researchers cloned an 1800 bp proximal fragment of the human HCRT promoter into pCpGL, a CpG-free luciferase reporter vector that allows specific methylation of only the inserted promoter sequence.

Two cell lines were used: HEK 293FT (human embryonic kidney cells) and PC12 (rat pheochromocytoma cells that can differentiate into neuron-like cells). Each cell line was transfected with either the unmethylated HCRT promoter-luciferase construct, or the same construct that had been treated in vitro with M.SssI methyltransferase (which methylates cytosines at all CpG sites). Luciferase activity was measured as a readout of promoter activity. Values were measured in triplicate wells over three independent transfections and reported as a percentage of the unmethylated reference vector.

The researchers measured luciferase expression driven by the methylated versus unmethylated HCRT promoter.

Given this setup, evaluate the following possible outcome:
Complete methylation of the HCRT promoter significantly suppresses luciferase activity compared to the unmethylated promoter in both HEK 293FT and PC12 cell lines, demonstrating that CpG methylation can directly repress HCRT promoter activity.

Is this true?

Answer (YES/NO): YES